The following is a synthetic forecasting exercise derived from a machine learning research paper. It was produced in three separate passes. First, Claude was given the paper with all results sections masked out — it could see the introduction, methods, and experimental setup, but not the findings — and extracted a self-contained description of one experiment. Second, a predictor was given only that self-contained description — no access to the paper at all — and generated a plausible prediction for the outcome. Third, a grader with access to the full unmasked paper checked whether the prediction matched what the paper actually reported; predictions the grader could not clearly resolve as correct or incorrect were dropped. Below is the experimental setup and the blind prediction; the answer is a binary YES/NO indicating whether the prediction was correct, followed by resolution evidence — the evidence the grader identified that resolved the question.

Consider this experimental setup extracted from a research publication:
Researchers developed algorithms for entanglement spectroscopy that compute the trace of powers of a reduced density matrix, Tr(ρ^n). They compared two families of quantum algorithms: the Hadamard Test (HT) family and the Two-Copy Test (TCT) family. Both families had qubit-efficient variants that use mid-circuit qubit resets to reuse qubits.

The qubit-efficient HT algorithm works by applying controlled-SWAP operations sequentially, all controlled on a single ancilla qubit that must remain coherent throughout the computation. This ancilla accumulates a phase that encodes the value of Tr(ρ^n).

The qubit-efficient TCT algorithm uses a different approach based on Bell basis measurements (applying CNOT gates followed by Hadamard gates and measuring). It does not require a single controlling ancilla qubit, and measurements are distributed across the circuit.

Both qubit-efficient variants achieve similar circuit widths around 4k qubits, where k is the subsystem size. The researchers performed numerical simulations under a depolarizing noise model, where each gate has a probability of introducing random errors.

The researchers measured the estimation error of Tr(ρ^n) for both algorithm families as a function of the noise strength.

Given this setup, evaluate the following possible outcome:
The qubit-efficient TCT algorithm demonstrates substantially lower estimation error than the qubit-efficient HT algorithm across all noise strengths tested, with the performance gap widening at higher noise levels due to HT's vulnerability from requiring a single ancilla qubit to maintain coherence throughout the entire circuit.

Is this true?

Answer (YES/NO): NO